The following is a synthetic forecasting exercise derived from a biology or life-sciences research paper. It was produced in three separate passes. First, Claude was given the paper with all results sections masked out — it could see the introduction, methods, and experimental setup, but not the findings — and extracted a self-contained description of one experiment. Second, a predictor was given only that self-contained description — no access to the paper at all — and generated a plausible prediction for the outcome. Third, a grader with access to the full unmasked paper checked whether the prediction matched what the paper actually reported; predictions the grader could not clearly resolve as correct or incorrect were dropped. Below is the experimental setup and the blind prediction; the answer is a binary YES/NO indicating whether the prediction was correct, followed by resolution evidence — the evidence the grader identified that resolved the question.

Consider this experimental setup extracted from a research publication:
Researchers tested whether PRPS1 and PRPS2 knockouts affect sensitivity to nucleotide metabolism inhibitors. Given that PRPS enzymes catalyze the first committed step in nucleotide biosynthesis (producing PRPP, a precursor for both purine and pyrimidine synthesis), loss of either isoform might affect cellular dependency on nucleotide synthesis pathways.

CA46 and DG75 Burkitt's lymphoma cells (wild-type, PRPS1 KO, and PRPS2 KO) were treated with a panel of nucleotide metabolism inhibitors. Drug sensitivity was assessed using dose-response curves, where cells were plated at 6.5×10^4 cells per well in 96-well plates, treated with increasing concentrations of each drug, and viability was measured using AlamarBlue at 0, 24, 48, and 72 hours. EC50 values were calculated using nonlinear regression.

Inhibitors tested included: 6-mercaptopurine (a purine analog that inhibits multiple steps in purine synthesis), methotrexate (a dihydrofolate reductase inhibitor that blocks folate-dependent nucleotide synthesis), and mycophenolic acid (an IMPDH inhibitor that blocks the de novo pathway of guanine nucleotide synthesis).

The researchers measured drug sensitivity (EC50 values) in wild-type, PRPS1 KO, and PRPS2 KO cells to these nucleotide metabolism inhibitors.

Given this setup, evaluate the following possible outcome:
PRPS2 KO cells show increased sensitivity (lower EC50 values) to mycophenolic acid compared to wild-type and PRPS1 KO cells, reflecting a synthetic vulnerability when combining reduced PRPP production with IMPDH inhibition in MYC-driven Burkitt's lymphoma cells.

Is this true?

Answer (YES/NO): NO